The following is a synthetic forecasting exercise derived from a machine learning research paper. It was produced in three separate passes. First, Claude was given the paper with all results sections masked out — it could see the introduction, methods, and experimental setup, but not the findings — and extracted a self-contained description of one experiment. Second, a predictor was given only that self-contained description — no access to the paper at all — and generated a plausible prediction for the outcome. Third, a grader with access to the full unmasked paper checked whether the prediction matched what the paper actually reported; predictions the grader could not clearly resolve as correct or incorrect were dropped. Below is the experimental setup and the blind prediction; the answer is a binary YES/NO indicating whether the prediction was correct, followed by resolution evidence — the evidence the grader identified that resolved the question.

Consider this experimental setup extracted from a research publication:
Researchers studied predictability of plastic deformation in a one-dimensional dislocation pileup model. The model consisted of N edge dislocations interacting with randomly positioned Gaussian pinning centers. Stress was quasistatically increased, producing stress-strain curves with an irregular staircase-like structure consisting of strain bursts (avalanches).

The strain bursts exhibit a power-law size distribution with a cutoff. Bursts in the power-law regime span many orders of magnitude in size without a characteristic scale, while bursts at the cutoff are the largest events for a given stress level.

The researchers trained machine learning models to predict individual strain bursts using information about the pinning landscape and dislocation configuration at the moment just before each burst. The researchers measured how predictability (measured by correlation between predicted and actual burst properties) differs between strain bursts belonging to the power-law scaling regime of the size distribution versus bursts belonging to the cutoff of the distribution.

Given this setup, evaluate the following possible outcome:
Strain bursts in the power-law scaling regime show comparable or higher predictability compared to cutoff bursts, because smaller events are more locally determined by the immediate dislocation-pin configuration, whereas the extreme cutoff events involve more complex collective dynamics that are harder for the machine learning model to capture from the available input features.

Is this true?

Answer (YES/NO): NO